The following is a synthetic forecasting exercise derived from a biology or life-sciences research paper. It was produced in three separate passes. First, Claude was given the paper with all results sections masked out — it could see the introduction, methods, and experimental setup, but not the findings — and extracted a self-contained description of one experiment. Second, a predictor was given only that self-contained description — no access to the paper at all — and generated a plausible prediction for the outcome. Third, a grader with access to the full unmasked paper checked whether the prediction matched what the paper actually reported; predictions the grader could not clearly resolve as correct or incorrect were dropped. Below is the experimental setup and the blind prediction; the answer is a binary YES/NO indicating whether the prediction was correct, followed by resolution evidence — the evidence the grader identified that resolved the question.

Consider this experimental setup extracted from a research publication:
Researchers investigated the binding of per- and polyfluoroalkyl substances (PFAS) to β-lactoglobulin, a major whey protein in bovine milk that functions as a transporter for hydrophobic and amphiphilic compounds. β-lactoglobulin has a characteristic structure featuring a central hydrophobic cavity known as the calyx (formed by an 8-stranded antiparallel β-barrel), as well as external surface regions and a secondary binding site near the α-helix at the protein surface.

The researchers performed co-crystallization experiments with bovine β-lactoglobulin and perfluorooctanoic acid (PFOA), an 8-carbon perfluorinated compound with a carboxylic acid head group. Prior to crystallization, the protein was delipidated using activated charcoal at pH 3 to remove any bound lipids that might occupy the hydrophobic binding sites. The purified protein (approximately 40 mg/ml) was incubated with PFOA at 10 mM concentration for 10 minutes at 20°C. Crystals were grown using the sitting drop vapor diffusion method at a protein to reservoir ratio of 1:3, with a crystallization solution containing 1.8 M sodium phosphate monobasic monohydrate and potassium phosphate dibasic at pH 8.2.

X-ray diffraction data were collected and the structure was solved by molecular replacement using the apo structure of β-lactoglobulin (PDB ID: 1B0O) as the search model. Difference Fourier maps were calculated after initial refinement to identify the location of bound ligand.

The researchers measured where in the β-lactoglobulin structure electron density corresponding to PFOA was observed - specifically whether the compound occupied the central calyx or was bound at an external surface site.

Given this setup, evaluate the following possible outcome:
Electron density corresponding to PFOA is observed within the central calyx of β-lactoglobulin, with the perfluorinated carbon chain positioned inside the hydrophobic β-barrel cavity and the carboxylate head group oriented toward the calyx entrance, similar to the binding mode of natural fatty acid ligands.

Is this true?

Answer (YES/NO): YES